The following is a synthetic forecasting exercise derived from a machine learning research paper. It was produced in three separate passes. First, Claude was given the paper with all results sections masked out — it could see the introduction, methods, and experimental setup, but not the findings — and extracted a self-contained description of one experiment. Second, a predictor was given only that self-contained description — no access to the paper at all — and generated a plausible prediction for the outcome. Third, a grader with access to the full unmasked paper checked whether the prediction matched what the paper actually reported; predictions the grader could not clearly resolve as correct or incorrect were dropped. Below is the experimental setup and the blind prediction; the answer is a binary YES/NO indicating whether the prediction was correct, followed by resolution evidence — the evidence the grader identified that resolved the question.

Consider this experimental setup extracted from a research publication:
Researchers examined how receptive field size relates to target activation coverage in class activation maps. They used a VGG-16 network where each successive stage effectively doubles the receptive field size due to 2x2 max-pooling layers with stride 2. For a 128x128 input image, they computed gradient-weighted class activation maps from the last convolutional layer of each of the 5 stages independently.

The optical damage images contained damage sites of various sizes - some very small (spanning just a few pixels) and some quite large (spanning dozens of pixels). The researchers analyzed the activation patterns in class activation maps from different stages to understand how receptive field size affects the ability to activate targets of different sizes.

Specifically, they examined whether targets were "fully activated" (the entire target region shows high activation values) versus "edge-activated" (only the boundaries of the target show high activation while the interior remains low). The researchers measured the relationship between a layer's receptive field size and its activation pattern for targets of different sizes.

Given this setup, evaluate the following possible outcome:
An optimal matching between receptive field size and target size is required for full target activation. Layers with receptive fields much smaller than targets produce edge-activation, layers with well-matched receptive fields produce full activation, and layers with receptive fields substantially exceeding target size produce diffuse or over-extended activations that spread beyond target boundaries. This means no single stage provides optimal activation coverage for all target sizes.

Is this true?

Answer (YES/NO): NO